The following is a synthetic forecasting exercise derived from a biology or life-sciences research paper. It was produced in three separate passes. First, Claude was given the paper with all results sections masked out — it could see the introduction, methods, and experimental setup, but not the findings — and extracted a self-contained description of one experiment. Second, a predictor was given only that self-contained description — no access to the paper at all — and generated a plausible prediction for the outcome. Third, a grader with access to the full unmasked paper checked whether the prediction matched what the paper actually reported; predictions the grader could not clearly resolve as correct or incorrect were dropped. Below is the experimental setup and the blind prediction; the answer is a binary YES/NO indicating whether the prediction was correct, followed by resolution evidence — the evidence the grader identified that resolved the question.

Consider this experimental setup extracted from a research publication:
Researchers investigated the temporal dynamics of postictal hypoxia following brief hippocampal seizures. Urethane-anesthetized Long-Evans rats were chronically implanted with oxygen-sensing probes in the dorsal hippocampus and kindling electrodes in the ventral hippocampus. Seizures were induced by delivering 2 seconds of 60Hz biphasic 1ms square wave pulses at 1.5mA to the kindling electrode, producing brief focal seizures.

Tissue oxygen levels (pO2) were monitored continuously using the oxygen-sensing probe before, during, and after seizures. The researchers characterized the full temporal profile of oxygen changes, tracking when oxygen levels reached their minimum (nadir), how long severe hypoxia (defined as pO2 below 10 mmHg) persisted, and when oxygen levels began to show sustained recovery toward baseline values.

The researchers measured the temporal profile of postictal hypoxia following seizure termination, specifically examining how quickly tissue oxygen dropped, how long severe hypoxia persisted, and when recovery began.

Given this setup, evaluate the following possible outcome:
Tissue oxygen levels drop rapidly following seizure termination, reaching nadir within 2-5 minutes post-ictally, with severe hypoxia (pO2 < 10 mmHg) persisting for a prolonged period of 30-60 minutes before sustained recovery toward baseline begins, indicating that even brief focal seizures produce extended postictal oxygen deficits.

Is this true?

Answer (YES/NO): NO